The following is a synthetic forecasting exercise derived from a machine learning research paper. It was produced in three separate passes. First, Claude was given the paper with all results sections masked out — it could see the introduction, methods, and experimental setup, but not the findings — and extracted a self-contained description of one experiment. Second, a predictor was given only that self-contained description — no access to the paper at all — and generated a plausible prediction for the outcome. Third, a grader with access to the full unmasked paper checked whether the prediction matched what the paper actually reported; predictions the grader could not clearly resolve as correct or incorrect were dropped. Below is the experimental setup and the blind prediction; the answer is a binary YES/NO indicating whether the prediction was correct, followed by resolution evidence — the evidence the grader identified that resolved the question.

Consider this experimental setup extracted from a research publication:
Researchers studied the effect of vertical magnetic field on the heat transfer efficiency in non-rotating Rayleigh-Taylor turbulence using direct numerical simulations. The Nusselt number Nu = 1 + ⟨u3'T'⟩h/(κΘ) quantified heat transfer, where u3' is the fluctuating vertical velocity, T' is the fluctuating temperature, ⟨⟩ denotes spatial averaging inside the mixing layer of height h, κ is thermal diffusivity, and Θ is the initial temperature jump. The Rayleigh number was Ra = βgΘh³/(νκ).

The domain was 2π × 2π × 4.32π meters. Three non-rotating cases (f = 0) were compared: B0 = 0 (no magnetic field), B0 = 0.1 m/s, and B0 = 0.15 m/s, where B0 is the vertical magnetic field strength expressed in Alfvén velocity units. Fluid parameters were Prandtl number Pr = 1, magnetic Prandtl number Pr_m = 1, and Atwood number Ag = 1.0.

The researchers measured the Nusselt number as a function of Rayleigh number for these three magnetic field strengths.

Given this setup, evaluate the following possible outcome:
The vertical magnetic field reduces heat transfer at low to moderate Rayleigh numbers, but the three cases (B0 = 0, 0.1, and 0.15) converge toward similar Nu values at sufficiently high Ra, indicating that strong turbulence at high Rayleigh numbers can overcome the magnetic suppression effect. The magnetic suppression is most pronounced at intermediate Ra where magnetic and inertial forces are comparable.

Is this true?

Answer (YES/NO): NO